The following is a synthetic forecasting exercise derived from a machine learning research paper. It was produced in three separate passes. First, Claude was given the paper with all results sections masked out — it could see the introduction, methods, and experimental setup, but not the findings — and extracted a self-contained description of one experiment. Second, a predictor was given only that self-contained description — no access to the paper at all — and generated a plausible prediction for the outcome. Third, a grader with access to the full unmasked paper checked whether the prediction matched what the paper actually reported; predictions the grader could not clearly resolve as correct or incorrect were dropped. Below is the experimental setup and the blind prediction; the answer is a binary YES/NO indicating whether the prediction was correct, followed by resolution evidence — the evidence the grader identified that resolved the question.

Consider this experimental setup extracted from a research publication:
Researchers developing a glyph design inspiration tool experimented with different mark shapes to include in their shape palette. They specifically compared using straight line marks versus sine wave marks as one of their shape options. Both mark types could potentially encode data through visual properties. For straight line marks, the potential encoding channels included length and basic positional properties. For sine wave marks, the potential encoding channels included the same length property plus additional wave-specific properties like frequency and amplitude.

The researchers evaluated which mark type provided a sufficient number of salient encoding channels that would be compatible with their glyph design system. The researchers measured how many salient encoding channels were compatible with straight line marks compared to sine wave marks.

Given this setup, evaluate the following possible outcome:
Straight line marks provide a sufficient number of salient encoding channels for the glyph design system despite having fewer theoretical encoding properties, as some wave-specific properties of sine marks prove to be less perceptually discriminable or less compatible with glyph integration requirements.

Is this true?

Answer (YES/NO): NO